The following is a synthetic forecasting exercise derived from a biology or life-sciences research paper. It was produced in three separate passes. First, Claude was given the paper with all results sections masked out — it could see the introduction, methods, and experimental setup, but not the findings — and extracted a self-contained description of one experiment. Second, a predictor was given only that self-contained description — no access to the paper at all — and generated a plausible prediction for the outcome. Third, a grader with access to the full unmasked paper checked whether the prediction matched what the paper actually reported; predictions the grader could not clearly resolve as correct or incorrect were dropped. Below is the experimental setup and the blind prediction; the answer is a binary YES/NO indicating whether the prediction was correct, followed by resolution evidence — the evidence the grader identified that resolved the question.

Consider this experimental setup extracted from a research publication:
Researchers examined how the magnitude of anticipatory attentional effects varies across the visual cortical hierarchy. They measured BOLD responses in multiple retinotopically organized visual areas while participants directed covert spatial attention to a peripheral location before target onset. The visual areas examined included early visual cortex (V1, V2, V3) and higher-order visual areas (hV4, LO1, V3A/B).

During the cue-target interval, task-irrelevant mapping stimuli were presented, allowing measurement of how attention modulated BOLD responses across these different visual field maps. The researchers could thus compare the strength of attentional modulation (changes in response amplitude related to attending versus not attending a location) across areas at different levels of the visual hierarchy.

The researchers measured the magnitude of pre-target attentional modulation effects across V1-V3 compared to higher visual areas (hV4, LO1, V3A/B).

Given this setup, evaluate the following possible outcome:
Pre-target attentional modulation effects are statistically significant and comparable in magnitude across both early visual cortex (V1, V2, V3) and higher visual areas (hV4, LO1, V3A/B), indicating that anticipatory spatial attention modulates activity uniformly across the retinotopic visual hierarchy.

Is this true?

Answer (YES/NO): NO